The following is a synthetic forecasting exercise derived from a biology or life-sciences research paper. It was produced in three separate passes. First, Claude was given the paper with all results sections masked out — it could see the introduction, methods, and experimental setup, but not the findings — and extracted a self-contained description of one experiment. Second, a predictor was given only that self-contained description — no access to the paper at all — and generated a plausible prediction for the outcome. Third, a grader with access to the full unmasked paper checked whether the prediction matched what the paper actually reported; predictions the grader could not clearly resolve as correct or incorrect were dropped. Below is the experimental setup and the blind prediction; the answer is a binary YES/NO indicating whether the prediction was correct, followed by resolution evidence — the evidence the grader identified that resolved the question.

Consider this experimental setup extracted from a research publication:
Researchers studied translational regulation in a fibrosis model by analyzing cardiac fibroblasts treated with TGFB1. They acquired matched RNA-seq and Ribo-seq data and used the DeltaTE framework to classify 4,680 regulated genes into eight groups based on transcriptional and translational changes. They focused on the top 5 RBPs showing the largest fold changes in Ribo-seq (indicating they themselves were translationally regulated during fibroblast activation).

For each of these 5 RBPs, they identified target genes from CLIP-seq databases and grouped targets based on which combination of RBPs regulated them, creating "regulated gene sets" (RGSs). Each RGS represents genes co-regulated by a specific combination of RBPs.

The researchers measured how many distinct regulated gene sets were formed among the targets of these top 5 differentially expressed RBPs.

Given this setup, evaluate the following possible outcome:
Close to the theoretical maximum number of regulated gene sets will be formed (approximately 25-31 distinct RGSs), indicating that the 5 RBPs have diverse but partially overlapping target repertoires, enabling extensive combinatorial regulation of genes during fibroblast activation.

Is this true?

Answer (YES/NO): YES